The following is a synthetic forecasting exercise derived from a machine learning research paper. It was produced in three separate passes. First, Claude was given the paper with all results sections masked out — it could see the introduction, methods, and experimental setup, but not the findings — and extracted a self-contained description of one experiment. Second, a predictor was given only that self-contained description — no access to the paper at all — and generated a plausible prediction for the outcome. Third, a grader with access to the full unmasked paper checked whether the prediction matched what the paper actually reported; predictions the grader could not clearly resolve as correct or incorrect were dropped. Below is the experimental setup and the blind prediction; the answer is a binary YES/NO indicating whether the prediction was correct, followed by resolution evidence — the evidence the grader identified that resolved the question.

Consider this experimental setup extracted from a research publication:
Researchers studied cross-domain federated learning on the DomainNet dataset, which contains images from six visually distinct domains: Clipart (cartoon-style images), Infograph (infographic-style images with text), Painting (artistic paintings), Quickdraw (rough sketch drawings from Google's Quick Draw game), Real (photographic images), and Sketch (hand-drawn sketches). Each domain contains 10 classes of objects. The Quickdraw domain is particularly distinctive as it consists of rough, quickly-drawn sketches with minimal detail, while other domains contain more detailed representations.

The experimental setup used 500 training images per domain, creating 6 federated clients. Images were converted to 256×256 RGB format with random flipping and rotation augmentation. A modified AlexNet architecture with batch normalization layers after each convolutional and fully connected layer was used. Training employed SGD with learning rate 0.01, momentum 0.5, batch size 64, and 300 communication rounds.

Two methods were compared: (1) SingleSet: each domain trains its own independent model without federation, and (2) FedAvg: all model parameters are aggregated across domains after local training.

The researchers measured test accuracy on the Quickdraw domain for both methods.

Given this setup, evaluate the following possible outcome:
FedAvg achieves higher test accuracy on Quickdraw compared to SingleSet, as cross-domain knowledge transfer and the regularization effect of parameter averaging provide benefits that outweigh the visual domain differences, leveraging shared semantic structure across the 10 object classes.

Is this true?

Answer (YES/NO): NO